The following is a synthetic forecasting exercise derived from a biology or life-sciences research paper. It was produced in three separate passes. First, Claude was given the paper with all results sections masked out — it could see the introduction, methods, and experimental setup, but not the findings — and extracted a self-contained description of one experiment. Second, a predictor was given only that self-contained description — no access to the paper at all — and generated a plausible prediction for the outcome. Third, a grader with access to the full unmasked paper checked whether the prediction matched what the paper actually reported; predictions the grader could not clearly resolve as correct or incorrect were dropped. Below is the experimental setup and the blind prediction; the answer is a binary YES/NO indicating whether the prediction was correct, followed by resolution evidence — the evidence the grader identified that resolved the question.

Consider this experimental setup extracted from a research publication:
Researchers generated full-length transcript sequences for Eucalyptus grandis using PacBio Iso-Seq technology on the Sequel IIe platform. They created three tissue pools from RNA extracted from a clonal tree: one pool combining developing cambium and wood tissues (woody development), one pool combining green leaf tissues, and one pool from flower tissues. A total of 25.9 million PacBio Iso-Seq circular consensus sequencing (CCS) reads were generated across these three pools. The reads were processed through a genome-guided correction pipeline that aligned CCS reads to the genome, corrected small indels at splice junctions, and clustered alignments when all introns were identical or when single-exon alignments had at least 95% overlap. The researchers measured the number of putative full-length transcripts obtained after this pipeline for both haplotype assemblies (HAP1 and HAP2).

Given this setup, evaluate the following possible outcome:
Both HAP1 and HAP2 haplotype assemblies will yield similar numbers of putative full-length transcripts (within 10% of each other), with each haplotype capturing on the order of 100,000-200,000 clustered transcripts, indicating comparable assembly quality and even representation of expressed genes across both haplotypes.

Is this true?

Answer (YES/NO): NO